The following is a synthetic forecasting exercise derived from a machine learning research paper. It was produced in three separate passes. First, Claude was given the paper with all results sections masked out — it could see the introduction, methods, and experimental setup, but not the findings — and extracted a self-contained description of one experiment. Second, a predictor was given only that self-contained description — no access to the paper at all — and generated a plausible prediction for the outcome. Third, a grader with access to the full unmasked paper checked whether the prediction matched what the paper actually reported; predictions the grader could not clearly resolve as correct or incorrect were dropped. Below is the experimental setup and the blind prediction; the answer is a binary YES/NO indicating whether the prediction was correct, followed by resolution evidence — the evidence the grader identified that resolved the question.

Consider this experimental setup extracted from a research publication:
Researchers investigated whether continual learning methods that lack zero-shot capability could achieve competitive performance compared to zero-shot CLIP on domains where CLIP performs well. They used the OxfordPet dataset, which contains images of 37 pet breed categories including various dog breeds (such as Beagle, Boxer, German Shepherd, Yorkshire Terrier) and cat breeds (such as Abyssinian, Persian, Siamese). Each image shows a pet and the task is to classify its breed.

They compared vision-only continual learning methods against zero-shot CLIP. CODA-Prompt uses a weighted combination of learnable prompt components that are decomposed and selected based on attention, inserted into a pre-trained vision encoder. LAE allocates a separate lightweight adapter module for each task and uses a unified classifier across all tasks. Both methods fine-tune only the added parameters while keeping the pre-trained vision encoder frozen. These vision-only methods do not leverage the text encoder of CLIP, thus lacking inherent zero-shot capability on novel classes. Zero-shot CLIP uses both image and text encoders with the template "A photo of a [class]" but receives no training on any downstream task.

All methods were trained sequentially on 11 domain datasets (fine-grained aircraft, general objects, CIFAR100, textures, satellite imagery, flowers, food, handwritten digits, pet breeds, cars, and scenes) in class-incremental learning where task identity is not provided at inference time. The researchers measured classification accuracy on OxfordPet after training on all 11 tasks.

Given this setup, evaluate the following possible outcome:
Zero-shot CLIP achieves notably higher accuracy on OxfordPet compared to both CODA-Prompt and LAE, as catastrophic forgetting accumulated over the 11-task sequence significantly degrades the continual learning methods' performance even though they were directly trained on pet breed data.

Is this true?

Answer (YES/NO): YES